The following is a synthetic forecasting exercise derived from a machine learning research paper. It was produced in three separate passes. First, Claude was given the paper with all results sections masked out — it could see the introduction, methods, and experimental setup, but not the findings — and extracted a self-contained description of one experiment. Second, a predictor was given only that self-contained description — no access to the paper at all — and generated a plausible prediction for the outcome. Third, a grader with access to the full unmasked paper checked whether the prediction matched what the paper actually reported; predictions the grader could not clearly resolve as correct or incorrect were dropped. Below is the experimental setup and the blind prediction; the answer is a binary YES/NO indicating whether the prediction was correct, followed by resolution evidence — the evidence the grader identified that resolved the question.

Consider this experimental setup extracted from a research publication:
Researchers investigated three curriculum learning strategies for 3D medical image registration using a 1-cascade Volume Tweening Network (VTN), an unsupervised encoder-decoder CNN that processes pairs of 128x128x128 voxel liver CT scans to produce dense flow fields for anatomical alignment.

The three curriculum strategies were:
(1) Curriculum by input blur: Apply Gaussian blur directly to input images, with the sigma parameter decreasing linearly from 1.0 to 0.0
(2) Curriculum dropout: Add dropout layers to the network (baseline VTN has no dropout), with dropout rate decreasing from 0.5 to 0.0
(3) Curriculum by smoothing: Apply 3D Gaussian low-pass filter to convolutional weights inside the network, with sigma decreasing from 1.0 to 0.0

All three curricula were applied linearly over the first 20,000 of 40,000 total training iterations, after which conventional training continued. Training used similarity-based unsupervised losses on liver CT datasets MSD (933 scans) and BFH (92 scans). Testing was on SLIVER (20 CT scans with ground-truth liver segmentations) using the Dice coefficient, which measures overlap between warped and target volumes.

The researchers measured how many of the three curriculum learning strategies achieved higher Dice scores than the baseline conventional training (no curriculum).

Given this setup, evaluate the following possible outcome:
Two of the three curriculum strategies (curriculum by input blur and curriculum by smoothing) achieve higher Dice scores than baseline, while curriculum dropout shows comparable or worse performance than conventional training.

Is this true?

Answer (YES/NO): YES